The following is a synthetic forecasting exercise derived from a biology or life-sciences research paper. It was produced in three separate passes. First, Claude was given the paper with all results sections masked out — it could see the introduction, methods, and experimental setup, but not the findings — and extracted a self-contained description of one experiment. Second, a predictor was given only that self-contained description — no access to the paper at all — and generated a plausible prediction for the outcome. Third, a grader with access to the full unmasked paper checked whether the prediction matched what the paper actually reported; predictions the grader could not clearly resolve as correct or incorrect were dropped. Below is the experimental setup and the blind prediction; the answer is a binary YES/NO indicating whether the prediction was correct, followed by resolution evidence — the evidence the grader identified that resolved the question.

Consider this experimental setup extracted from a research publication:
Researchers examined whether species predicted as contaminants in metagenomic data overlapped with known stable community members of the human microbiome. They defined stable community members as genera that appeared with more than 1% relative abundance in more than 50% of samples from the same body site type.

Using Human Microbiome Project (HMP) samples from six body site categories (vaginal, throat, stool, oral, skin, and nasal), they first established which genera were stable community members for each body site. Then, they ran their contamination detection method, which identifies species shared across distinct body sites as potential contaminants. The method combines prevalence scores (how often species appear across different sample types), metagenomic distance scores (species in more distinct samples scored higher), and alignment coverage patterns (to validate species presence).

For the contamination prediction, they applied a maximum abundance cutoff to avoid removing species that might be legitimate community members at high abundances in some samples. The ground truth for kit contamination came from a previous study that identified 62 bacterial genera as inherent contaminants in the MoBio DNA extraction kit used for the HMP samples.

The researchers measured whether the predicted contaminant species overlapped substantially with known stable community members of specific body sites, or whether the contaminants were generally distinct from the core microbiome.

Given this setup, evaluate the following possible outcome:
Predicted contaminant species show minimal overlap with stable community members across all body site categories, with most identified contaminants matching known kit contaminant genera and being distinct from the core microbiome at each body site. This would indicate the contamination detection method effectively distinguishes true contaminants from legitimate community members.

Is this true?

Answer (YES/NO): YES